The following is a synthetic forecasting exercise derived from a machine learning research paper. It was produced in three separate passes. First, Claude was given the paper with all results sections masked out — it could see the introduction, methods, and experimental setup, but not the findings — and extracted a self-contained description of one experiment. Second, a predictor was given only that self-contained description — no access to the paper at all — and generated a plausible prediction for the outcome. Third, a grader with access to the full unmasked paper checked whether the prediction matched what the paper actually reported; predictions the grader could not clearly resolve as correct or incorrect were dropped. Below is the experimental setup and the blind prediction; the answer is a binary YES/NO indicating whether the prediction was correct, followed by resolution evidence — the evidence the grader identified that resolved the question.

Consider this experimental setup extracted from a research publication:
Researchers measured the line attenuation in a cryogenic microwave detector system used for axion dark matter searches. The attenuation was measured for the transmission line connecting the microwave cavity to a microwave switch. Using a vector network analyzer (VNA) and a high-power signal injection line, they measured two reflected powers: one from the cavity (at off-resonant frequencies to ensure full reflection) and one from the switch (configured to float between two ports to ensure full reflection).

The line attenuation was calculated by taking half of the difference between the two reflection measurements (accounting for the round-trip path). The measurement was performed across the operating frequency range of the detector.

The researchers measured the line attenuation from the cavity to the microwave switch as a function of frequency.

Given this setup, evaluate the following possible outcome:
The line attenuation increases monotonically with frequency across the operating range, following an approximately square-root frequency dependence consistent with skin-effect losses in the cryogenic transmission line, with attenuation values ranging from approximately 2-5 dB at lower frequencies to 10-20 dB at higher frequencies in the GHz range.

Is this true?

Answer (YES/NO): NO